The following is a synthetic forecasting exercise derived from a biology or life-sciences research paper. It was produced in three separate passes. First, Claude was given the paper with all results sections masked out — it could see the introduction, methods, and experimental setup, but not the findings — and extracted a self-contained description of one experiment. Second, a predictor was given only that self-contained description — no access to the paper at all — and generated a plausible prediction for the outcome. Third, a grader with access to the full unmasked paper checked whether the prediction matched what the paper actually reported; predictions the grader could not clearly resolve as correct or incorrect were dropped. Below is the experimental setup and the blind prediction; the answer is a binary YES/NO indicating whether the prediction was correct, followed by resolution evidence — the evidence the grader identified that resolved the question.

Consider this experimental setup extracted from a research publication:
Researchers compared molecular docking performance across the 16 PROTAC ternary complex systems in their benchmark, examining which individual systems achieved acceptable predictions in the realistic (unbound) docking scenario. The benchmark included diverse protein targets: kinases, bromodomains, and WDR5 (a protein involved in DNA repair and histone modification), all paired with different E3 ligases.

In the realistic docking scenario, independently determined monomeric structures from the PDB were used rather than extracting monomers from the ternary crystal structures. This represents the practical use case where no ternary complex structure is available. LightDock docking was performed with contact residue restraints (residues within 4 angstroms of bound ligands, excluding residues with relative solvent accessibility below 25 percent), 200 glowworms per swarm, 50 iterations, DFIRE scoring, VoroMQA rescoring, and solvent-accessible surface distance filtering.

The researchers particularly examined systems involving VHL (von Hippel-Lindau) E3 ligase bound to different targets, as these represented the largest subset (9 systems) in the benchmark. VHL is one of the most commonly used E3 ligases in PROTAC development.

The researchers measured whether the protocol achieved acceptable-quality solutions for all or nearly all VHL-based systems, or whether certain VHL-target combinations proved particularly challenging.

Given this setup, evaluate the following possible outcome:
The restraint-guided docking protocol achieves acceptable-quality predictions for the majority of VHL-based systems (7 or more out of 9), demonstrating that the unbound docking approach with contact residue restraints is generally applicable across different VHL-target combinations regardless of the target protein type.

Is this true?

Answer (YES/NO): YES